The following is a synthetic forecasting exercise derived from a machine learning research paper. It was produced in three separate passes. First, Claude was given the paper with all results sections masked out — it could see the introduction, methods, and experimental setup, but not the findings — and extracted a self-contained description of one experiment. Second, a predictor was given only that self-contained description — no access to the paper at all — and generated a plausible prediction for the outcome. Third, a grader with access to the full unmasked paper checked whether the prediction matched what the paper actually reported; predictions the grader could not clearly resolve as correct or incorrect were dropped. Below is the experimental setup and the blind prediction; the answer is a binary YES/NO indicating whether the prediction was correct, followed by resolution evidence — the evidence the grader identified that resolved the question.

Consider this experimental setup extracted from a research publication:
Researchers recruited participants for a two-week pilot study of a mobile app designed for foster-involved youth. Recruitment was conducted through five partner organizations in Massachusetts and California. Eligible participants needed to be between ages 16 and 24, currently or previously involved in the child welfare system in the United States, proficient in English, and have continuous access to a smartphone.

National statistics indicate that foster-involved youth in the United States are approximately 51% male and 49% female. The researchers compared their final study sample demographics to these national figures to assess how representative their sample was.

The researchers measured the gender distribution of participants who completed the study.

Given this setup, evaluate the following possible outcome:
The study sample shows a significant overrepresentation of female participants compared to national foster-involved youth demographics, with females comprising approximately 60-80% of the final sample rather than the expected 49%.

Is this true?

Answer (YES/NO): YES